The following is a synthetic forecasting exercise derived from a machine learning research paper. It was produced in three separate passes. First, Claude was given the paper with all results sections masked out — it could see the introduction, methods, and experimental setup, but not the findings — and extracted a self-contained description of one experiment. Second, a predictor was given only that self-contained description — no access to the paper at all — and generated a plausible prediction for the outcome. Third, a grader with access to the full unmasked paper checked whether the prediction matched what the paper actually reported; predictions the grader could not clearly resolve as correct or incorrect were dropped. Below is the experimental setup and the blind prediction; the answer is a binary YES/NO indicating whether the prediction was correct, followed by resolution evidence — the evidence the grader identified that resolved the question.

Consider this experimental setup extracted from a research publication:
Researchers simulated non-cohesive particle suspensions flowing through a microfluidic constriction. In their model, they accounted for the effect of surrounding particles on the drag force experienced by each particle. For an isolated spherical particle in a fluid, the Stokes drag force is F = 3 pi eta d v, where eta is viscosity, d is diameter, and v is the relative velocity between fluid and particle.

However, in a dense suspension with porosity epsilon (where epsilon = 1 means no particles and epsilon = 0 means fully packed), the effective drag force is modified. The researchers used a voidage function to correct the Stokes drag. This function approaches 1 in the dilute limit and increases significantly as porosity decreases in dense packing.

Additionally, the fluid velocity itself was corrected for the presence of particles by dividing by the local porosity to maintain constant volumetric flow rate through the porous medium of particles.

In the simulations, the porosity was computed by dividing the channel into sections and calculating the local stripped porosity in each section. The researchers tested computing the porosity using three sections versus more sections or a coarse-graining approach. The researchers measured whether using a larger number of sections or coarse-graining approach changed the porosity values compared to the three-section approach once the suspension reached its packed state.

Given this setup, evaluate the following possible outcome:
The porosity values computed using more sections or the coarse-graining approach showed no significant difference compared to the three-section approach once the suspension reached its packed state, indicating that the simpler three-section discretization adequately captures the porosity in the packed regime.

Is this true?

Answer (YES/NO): YES